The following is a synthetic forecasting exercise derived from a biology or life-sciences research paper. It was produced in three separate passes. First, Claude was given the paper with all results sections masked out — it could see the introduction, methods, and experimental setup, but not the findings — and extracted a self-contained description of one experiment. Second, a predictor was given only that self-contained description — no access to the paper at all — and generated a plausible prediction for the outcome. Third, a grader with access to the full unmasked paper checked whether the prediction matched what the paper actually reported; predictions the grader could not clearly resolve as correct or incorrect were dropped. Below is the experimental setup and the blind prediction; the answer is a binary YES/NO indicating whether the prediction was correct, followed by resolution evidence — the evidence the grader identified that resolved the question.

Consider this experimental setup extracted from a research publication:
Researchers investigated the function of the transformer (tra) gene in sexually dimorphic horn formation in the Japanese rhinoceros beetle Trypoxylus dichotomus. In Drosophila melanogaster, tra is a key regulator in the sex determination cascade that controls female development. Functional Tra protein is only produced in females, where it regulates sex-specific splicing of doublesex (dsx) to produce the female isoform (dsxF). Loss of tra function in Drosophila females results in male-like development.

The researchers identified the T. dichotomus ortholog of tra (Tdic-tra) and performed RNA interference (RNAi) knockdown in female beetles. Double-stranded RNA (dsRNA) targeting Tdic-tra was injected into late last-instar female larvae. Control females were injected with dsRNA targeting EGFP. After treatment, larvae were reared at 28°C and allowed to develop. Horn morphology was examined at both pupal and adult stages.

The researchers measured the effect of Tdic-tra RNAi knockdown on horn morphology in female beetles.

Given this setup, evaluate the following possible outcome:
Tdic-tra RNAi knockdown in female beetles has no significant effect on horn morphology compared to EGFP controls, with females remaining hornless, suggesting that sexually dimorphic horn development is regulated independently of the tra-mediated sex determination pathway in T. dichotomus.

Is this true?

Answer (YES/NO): NO